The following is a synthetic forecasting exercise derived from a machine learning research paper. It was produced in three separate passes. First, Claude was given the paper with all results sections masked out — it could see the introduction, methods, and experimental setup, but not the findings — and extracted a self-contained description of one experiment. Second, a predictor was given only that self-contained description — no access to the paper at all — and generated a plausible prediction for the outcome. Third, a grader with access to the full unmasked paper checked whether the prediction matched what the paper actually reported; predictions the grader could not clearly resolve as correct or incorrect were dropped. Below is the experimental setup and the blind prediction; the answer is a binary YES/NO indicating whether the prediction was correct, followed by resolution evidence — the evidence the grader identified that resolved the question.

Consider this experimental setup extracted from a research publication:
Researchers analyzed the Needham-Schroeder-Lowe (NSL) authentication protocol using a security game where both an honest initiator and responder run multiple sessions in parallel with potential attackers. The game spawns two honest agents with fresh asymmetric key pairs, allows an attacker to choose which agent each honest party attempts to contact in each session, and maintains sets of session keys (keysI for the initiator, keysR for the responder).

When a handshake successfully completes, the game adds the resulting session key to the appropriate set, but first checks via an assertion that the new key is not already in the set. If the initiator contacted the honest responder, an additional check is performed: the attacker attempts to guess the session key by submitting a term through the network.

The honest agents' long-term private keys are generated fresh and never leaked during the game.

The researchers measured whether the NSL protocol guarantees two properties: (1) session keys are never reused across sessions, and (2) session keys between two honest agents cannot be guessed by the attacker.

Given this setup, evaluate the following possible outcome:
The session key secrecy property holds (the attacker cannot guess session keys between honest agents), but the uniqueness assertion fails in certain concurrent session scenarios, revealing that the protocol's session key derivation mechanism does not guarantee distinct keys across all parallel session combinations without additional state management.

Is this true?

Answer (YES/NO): NO